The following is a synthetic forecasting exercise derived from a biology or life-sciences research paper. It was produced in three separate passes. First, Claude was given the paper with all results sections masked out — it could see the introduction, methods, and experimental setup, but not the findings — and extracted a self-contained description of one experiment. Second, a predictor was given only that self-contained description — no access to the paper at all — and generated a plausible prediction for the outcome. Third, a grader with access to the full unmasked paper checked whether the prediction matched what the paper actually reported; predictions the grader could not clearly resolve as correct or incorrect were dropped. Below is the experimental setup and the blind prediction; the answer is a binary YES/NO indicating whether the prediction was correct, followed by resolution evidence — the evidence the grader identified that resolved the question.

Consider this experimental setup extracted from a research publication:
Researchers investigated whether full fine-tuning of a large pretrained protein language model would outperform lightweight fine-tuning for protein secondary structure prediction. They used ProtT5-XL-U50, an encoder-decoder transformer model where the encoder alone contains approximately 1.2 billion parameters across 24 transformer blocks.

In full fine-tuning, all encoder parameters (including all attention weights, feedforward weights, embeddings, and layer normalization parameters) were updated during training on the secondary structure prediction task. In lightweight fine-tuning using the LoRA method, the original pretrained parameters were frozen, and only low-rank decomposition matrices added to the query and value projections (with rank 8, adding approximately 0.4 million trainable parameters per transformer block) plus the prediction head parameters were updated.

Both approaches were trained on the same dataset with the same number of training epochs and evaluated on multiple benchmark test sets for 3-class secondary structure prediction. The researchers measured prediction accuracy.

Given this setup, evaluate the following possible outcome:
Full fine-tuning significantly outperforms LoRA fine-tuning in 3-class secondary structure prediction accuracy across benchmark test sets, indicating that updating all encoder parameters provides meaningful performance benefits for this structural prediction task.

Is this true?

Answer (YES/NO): NO